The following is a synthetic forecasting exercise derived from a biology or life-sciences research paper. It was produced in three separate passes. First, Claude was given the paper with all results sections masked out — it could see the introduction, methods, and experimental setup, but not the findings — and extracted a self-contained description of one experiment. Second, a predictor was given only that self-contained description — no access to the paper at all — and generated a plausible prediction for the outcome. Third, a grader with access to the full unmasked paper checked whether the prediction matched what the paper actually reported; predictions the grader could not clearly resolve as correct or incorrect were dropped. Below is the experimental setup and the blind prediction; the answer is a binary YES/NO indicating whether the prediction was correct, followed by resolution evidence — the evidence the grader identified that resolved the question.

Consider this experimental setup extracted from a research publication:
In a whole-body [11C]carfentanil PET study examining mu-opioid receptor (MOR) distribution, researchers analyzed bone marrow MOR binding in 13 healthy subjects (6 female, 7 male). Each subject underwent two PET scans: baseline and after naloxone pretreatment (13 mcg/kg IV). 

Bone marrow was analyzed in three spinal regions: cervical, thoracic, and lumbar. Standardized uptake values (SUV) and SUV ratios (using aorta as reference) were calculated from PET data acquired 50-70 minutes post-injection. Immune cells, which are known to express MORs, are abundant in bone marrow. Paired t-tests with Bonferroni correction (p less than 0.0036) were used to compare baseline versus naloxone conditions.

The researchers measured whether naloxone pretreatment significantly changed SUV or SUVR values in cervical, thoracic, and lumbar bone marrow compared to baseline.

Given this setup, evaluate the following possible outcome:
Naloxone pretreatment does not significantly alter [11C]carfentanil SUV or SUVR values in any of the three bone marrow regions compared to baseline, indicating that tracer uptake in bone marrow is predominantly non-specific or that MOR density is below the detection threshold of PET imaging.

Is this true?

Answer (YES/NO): NO